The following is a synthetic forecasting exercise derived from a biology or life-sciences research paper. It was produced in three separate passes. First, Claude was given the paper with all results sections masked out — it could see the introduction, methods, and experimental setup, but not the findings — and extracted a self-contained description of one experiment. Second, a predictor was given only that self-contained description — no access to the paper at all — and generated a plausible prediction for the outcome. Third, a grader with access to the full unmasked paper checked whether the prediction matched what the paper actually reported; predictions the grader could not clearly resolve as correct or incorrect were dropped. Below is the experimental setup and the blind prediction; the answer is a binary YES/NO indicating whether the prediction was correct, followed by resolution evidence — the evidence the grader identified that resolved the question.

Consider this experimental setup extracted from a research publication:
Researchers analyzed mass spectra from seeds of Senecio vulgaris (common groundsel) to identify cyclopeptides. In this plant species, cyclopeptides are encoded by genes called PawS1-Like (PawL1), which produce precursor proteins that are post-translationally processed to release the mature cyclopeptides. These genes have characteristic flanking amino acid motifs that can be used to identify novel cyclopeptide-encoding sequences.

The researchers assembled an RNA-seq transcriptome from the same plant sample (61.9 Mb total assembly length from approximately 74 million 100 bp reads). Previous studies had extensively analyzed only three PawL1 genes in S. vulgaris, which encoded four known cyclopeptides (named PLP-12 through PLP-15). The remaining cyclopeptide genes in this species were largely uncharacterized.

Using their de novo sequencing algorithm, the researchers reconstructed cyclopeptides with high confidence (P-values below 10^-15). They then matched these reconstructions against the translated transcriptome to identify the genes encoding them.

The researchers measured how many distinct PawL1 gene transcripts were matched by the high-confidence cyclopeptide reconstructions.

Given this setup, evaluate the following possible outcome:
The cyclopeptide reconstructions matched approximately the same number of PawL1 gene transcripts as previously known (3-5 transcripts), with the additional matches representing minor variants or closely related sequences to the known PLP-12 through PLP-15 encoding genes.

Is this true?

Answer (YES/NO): NO